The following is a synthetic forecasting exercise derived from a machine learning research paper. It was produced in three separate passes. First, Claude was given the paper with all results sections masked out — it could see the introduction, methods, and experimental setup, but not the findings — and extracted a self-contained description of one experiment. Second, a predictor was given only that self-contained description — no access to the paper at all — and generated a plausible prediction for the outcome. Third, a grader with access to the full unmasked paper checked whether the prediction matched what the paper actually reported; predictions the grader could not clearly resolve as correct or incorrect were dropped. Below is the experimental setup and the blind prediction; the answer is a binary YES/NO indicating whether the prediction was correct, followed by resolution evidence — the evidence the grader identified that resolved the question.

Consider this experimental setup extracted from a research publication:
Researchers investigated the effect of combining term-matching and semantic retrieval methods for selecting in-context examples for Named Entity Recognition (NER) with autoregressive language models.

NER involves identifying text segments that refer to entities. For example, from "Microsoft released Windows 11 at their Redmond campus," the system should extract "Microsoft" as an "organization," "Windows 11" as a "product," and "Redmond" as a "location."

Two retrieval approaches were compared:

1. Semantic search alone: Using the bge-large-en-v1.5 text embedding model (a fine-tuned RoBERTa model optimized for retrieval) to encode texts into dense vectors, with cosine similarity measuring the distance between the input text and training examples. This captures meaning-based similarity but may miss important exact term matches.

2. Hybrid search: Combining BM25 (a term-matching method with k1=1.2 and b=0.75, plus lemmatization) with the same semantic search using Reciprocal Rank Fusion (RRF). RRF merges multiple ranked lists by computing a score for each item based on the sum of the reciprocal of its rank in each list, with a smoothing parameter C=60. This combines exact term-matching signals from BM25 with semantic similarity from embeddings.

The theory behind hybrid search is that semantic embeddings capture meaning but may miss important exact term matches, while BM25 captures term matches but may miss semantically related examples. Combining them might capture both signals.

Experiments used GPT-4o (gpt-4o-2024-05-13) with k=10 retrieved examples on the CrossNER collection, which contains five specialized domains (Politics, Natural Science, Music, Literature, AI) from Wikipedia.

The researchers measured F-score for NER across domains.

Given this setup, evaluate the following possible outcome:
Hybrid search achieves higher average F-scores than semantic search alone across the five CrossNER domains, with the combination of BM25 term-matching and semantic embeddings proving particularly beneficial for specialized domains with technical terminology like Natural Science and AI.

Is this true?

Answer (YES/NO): NO